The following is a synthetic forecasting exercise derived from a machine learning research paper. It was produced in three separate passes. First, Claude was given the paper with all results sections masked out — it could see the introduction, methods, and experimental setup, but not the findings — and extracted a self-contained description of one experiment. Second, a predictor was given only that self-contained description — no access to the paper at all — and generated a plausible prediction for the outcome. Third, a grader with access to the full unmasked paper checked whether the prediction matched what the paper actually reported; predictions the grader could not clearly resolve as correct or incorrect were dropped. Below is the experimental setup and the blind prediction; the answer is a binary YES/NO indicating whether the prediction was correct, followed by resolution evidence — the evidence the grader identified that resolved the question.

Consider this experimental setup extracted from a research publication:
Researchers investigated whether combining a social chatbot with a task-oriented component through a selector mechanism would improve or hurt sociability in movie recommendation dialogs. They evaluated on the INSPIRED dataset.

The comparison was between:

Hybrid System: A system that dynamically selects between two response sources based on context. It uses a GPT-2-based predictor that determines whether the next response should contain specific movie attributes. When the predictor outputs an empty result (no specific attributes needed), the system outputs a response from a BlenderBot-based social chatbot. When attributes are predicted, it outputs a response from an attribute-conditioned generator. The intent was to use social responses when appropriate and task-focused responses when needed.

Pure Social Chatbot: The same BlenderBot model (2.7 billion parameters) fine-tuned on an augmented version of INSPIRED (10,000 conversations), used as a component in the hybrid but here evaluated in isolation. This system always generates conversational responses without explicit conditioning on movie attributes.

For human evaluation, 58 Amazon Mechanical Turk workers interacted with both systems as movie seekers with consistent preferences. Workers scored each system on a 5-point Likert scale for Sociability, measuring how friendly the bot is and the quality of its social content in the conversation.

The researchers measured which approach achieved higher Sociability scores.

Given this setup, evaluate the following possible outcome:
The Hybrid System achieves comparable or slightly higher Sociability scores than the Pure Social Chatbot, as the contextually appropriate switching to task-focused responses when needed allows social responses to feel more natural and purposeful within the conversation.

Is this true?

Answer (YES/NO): NO